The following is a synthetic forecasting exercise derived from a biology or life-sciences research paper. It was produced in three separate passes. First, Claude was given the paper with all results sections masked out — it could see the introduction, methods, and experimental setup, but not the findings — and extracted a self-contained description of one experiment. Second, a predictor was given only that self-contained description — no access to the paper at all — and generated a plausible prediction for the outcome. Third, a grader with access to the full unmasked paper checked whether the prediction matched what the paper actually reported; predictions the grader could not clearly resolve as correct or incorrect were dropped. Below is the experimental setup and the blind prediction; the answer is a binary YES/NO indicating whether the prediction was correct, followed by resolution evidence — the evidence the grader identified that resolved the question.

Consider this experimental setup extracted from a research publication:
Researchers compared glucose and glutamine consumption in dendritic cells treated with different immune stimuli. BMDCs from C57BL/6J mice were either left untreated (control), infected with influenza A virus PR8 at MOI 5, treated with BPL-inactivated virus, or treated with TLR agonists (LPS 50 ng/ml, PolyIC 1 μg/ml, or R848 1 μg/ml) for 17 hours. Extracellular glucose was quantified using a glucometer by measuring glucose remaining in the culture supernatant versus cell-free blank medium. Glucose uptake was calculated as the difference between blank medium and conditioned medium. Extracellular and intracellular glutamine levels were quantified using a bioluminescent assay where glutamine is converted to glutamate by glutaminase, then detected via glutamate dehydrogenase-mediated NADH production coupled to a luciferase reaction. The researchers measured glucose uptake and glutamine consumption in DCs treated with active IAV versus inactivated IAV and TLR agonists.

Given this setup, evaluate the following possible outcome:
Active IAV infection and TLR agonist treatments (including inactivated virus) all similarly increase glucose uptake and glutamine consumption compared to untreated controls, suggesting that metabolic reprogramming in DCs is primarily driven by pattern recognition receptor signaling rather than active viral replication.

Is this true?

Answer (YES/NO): NO